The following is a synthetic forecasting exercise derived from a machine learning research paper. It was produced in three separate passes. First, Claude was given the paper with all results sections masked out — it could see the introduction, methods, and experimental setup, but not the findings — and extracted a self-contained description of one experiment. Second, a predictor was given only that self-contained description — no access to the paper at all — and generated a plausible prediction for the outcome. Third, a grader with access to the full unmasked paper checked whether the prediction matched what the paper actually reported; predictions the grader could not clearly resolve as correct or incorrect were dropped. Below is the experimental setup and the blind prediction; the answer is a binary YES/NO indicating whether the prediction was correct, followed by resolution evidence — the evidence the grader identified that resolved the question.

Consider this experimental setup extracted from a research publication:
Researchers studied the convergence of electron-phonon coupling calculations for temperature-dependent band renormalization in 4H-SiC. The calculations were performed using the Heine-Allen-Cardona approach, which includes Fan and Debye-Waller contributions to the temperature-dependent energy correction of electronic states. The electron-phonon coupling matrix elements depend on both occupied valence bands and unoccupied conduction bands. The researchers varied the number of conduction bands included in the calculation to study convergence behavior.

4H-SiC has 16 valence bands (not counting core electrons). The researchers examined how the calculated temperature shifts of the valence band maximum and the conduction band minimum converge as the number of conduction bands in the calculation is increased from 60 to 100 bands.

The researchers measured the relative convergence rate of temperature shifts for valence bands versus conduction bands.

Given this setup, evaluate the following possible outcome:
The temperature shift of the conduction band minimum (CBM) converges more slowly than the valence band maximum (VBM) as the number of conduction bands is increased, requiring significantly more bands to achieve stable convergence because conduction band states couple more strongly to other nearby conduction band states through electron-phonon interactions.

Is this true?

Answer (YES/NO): NO